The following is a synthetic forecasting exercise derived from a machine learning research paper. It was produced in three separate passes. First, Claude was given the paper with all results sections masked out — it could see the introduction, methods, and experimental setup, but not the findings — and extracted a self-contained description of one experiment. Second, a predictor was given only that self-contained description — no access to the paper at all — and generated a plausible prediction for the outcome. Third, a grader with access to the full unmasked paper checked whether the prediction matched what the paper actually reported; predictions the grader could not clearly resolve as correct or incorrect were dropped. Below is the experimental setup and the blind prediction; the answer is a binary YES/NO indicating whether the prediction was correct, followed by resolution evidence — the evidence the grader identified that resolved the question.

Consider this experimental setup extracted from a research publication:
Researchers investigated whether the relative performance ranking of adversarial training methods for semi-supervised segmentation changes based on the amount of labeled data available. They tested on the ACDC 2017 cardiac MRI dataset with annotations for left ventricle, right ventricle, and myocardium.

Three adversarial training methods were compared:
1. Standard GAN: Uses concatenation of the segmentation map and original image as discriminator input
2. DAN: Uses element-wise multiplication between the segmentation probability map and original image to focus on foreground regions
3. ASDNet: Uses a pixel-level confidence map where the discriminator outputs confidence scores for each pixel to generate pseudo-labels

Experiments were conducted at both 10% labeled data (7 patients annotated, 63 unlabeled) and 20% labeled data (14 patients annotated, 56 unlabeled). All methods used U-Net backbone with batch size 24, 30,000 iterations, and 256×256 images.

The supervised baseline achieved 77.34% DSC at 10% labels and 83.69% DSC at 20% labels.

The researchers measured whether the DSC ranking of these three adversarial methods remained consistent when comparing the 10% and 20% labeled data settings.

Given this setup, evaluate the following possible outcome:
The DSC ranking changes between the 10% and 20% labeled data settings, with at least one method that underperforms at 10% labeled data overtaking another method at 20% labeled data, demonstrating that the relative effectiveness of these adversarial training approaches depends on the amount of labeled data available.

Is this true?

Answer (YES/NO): YES